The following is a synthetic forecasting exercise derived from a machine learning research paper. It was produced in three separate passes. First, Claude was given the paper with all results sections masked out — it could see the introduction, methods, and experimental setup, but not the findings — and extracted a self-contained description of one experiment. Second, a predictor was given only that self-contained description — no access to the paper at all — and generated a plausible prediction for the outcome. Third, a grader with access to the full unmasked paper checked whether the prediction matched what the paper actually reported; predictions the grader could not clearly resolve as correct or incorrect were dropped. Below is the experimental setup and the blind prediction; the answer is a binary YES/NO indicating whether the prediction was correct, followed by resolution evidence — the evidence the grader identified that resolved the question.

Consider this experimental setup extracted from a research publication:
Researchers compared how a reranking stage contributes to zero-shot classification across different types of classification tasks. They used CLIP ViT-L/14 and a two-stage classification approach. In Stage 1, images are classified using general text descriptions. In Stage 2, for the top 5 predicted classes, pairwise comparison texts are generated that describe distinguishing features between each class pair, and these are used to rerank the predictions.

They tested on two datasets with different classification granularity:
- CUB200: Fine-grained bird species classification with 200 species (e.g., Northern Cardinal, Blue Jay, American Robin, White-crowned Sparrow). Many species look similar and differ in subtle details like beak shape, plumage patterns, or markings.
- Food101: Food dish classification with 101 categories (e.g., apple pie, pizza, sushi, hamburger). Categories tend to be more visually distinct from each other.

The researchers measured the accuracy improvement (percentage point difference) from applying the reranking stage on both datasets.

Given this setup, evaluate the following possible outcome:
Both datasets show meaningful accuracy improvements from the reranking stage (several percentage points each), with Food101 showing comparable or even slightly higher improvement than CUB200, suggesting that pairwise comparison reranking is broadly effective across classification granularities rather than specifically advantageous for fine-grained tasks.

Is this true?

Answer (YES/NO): NO